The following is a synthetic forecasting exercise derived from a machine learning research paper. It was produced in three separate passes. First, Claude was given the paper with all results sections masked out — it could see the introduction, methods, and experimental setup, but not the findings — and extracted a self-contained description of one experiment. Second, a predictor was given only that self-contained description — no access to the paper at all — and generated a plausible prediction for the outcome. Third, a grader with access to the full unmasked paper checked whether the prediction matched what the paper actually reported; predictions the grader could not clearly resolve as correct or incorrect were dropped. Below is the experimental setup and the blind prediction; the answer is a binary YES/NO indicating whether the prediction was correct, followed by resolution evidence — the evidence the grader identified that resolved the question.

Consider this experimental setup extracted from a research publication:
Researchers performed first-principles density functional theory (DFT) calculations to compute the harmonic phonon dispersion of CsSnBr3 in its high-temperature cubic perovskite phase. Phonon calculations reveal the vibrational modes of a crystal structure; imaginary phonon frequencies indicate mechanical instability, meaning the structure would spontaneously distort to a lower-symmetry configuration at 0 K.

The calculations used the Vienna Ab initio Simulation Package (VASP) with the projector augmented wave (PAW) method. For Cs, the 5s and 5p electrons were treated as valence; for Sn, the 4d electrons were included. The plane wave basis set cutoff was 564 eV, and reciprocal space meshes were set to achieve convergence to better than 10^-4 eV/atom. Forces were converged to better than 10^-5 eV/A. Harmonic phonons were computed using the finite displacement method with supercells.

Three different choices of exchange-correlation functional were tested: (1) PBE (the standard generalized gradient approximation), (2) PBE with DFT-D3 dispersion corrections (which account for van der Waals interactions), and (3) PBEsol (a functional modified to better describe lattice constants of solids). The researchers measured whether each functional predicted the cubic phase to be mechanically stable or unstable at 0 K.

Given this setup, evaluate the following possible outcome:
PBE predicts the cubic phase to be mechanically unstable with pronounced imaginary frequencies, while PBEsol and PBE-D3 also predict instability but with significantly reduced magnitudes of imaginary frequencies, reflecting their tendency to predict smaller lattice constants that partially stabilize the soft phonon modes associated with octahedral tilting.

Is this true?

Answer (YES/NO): NO